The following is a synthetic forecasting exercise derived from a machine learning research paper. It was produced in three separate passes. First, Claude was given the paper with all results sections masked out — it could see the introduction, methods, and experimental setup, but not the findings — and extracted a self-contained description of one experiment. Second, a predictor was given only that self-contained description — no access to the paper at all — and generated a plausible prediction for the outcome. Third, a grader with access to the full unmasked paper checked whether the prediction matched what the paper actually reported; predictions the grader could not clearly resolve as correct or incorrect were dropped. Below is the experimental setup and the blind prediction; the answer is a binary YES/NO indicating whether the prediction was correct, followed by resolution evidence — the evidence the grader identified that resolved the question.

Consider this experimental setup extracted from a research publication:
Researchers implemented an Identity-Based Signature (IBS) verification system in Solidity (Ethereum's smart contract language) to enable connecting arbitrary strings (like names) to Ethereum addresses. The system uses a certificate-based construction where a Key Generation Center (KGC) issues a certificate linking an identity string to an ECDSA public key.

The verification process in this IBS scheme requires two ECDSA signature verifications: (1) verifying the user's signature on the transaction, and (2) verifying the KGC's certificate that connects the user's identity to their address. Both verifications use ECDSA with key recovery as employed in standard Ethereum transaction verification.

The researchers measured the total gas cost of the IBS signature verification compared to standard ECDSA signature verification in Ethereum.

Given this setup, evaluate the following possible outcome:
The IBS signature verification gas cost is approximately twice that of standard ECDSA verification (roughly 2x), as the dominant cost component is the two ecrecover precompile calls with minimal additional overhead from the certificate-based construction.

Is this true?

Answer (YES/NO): NO